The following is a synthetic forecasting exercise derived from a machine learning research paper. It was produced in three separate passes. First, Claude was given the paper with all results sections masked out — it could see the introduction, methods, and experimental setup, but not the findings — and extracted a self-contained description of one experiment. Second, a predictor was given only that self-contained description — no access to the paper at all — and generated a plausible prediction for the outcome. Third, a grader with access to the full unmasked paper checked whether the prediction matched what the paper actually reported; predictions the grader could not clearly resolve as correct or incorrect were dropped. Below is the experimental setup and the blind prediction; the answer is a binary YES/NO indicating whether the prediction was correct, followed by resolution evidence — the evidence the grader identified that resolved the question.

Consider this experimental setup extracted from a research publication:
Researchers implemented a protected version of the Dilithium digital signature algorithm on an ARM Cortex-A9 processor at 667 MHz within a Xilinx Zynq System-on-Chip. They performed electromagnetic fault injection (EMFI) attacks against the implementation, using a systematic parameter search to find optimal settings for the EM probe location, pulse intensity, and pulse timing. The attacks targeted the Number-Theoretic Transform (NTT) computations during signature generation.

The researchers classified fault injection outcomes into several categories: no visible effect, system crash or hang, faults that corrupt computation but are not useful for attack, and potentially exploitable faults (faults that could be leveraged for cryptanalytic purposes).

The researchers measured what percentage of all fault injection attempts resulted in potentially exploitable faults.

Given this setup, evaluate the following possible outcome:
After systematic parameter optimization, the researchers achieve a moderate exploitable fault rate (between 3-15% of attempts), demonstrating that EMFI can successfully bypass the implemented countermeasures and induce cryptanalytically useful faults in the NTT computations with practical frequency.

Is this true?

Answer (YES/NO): YES